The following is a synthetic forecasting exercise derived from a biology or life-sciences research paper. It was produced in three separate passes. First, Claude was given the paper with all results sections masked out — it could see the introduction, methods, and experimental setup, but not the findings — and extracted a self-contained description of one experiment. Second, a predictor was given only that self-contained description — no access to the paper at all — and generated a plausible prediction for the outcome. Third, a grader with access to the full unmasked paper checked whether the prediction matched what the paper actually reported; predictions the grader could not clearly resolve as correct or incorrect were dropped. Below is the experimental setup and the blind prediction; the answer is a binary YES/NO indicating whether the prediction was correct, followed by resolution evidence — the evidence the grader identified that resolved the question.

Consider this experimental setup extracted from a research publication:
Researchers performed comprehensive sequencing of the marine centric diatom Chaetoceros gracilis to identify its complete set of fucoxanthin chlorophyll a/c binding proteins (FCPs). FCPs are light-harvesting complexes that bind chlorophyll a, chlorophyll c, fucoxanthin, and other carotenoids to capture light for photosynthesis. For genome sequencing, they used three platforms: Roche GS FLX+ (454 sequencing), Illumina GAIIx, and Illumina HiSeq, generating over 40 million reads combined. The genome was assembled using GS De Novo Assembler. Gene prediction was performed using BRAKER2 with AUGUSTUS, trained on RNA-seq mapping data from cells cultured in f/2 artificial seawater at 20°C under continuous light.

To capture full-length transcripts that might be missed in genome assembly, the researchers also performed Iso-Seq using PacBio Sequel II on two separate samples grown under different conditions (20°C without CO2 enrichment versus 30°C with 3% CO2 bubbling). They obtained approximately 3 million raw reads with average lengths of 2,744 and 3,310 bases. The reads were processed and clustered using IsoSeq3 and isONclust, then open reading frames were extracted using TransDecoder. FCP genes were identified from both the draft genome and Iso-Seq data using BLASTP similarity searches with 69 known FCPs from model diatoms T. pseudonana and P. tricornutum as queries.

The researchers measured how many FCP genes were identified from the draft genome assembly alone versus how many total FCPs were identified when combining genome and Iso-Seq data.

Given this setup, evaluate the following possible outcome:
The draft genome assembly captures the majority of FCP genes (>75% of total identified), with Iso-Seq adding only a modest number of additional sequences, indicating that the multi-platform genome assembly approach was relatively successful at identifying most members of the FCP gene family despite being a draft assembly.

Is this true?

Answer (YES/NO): YES